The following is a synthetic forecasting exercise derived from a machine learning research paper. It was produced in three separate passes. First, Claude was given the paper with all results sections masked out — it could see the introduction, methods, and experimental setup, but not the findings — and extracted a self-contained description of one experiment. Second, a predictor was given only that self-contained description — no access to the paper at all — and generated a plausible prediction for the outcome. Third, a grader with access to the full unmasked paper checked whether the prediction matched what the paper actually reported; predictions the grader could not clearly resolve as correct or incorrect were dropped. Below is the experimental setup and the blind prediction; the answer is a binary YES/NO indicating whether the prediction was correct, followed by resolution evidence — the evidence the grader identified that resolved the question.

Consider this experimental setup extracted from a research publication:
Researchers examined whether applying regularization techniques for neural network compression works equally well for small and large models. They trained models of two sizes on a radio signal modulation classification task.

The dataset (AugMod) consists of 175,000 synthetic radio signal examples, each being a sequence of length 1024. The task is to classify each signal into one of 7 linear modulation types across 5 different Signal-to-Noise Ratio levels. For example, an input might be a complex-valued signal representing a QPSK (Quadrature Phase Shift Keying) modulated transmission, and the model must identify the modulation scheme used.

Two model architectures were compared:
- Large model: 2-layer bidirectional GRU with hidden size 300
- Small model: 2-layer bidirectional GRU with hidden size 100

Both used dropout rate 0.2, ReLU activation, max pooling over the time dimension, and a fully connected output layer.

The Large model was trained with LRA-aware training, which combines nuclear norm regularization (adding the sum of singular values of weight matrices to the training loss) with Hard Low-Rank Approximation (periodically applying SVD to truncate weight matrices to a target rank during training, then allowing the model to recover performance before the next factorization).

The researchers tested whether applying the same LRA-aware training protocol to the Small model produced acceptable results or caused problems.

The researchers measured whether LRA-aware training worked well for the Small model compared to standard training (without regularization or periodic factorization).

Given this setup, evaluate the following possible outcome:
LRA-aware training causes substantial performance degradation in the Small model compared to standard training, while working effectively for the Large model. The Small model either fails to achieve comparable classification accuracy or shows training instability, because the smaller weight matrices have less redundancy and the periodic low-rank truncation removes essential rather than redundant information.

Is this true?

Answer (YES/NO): YES